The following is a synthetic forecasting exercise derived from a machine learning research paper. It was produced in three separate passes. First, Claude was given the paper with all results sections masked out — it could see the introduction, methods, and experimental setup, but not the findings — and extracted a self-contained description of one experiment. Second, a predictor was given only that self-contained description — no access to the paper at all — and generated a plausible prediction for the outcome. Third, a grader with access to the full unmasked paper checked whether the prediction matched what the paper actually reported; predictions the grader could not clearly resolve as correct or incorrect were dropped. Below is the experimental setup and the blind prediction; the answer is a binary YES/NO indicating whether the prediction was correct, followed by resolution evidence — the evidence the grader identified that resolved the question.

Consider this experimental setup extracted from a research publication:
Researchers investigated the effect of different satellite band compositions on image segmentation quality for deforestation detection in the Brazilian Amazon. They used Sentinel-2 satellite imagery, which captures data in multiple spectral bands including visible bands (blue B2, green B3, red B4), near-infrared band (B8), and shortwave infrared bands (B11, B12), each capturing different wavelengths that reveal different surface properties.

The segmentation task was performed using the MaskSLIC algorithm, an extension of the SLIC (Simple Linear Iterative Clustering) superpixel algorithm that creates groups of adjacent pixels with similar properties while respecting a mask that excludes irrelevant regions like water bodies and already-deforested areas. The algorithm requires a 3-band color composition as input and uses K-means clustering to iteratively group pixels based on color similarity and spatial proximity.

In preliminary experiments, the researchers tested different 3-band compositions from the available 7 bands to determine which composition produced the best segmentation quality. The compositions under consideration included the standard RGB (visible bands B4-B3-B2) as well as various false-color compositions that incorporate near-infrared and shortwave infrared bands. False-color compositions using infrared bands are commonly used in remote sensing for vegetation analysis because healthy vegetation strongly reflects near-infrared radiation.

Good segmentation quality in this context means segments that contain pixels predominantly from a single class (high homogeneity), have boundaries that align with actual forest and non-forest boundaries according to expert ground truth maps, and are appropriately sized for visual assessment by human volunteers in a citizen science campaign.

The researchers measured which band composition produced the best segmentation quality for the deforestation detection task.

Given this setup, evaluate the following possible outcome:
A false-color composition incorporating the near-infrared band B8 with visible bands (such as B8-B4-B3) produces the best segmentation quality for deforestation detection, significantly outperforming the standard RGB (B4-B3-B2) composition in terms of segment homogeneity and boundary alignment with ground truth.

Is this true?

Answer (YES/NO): NO